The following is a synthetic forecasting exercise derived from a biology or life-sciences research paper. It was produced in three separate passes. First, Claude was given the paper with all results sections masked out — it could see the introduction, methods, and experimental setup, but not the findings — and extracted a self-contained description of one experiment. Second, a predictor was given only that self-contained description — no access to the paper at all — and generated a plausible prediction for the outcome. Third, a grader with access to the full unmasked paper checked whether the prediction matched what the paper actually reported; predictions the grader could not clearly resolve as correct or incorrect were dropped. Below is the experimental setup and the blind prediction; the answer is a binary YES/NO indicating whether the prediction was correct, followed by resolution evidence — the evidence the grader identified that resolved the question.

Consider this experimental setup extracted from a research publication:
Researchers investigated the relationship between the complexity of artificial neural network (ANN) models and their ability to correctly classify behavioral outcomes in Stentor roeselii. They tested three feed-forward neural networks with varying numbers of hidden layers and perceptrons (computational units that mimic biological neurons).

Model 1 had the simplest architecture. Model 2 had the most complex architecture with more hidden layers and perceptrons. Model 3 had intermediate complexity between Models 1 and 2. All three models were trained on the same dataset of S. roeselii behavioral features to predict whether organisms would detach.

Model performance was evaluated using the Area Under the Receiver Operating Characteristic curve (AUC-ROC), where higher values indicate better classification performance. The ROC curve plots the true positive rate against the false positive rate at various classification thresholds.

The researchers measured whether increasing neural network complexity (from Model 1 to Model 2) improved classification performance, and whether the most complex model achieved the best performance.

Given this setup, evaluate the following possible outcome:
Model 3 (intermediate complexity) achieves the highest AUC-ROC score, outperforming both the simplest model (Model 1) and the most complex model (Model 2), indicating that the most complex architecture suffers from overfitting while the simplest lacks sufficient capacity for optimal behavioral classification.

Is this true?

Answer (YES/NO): NO